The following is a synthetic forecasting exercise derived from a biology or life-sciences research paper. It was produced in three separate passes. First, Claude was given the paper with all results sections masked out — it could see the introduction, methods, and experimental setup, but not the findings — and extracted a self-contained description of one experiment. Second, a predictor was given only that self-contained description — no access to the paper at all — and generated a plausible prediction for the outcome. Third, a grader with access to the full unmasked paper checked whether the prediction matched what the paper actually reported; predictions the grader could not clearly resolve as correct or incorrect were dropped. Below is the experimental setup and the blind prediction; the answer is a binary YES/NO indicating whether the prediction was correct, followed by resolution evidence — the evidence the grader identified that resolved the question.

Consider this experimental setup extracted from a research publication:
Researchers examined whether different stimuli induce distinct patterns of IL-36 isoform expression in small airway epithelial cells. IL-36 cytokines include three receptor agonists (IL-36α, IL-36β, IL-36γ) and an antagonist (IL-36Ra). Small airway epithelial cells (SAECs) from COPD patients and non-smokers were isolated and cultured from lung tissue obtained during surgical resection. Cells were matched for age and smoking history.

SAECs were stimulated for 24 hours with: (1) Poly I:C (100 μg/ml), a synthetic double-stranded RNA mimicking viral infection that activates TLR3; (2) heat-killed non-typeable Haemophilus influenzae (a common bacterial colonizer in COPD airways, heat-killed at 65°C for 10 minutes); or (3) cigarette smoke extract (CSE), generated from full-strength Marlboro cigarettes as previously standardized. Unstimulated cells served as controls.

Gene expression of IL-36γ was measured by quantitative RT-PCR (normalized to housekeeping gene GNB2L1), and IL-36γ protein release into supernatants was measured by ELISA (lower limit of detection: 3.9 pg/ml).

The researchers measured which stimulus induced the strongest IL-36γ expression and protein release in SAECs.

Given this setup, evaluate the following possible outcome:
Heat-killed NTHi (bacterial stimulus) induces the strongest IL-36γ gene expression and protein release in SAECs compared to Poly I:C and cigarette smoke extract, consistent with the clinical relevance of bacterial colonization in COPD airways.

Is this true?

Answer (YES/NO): NO